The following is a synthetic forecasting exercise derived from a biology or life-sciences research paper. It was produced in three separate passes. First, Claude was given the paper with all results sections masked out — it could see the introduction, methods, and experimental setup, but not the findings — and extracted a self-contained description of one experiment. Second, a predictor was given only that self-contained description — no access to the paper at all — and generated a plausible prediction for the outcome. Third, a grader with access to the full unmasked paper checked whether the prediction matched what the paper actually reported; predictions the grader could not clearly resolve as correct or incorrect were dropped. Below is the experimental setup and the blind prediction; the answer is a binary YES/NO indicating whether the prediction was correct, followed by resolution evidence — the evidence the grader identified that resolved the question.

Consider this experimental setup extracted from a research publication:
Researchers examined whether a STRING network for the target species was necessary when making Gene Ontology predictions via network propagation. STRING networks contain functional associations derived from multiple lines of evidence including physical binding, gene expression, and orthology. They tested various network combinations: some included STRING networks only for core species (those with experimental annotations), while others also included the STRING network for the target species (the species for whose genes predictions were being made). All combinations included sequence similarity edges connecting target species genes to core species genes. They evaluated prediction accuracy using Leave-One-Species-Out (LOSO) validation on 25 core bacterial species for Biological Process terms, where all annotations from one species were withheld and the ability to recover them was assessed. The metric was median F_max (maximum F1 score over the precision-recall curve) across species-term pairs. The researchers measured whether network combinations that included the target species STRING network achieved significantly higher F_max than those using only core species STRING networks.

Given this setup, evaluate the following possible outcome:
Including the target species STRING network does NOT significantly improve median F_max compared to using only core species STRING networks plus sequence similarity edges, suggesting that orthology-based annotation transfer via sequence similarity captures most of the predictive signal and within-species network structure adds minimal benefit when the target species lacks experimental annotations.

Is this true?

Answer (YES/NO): YES